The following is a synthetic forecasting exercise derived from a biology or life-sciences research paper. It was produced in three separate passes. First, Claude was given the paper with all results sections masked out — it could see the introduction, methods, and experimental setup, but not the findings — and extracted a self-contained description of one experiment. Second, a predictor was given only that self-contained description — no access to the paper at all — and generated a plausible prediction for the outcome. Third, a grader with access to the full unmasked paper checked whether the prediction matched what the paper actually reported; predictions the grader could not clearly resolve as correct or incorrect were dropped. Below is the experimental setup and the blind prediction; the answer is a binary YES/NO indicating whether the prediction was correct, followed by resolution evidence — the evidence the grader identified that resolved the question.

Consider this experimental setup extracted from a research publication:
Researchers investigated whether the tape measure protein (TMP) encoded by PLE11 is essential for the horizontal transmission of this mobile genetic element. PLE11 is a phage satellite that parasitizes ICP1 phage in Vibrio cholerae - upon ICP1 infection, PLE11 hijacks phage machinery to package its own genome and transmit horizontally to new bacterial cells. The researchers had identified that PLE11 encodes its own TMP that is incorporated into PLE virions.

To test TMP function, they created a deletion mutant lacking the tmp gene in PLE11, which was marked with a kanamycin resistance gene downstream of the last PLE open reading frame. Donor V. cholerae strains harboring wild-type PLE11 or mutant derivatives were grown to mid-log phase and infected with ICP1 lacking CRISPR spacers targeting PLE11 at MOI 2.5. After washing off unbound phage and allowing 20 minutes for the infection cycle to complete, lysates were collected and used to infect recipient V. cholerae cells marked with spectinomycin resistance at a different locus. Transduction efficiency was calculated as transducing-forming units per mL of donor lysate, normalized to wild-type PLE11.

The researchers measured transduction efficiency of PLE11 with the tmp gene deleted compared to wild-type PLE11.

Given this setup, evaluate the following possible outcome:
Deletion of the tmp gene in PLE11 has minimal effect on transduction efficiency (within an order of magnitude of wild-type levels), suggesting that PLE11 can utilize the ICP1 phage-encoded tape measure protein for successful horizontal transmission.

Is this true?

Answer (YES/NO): NO